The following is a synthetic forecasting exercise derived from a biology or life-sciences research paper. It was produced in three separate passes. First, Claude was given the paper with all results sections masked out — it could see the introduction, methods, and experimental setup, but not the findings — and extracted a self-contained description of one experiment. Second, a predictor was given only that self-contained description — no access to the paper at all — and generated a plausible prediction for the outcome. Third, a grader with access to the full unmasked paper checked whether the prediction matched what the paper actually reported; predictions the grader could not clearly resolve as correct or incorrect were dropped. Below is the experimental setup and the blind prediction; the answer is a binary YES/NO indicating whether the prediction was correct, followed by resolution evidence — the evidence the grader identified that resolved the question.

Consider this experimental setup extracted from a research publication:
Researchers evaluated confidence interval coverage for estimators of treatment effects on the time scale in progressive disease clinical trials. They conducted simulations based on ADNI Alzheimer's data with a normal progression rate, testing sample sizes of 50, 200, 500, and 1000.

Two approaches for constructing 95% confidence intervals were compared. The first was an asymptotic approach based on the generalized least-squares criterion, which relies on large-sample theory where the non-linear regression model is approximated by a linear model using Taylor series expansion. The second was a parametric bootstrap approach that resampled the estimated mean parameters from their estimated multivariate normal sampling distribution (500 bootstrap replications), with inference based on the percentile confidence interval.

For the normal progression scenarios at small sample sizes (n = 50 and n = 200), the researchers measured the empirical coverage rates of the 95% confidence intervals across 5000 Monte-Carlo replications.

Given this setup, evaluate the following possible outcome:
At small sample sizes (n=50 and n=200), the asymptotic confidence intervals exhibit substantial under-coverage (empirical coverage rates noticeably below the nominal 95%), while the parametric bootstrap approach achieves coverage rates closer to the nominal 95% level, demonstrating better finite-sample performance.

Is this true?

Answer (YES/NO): NO